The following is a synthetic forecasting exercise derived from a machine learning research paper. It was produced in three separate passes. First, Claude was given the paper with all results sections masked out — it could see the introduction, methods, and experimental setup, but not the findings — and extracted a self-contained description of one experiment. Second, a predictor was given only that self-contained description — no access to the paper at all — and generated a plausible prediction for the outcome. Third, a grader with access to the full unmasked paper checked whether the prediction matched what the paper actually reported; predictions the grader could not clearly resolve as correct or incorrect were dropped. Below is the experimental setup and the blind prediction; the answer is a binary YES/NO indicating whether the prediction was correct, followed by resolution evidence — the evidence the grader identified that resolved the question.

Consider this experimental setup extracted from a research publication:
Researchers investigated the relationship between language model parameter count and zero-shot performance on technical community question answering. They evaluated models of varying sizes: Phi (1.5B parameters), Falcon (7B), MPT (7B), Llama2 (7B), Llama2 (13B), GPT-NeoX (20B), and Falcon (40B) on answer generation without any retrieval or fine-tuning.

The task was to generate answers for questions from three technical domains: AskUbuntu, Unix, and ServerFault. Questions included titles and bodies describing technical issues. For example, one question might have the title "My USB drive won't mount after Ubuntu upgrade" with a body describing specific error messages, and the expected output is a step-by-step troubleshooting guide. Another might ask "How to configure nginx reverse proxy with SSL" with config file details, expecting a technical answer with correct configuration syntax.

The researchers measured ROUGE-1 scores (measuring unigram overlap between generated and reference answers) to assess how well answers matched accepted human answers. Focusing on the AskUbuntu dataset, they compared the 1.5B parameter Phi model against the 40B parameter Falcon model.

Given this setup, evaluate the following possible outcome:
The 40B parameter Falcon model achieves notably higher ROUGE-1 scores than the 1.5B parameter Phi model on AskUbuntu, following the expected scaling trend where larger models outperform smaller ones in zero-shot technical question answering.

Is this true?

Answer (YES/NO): NO